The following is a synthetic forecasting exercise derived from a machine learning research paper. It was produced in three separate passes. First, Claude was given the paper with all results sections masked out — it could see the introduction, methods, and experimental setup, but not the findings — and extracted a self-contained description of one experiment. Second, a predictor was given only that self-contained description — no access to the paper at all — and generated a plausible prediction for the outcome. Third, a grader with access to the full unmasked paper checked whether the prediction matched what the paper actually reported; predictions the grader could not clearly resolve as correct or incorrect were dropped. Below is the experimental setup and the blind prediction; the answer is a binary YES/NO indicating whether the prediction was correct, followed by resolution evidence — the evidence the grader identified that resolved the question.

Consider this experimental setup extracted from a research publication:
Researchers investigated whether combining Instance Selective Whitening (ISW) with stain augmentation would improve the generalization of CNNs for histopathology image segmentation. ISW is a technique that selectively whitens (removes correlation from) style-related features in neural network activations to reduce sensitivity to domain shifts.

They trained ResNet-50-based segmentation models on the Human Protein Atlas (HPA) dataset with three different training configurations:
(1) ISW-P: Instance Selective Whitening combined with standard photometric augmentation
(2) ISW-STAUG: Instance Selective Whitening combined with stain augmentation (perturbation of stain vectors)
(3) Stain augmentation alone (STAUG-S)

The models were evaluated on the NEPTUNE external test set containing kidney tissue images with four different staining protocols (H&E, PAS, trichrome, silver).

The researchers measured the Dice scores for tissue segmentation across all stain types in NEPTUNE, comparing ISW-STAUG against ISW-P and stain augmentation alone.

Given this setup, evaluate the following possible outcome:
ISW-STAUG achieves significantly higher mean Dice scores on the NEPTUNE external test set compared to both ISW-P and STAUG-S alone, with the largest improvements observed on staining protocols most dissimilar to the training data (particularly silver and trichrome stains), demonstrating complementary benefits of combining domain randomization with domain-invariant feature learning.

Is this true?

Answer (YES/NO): NO